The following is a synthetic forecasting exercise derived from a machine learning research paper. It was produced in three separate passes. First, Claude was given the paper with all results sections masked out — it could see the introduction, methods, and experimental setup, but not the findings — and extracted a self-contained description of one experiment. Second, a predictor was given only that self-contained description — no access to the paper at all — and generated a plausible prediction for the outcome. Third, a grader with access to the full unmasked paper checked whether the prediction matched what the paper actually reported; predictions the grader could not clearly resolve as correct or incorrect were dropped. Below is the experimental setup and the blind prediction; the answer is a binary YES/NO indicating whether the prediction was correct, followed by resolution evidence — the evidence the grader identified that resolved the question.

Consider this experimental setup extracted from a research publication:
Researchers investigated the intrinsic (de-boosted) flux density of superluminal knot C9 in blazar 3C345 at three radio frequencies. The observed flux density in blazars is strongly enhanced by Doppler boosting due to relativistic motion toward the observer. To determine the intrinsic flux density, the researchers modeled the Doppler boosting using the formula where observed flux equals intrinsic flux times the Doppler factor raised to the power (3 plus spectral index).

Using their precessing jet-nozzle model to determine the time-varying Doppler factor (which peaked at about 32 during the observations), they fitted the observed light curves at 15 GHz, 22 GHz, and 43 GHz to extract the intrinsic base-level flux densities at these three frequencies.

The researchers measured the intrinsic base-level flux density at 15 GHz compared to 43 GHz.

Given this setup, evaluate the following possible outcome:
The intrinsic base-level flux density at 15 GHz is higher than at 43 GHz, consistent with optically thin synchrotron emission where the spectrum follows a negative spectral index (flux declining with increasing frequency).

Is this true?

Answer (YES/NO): YES